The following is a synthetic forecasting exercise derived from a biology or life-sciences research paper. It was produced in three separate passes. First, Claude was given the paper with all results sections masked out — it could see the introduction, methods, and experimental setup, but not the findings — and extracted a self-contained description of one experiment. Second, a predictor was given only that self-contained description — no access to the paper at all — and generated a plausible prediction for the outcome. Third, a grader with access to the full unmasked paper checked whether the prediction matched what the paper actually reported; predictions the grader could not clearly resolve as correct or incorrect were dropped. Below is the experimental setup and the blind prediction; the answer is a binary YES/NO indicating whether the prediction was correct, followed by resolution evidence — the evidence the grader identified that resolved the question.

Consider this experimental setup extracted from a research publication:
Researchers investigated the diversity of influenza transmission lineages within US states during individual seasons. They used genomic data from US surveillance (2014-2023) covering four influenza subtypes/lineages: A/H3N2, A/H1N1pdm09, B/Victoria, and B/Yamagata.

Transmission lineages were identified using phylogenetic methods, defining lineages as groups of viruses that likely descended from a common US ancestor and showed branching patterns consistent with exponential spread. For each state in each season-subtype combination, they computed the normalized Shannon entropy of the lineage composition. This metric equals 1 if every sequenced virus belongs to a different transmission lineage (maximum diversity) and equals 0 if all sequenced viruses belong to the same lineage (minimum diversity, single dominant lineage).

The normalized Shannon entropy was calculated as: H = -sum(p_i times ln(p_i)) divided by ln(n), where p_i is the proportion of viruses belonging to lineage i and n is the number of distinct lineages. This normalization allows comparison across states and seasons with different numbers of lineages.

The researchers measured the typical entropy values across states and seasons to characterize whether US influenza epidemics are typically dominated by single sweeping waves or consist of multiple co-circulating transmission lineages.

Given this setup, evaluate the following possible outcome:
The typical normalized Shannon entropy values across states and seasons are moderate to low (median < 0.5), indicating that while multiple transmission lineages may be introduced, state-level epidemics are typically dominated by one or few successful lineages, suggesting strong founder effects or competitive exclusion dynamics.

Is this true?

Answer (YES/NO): NO